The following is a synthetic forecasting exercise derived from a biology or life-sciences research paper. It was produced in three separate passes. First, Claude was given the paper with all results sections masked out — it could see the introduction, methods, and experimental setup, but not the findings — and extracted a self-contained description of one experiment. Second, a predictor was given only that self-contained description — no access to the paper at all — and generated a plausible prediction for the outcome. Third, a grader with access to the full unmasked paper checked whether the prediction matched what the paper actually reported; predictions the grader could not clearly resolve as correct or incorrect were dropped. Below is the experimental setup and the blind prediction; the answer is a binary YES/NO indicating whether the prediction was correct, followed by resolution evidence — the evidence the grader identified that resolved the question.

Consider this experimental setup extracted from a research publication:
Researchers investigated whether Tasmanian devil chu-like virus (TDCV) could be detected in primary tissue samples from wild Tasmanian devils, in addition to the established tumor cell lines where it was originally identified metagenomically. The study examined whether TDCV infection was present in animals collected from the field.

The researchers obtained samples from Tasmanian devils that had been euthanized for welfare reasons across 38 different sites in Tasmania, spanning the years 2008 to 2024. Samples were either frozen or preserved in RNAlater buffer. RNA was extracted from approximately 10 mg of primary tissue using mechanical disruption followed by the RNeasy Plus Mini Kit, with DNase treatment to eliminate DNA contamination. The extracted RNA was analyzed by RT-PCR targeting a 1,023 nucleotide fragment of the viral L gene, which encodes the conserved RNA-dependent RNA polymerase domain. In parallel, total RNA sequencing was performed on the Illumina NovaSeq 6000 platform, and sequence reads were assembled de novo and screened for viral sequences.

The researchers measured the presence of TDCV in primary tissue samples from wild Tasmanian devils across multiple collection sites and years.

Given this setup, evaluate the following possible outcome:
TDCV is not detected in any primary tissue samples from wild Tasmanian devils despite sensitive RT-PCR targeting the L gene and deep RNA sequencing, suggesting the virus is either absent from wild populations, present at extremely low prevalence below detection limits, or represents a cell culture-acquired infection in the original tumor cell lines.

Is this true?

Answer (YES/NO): YES